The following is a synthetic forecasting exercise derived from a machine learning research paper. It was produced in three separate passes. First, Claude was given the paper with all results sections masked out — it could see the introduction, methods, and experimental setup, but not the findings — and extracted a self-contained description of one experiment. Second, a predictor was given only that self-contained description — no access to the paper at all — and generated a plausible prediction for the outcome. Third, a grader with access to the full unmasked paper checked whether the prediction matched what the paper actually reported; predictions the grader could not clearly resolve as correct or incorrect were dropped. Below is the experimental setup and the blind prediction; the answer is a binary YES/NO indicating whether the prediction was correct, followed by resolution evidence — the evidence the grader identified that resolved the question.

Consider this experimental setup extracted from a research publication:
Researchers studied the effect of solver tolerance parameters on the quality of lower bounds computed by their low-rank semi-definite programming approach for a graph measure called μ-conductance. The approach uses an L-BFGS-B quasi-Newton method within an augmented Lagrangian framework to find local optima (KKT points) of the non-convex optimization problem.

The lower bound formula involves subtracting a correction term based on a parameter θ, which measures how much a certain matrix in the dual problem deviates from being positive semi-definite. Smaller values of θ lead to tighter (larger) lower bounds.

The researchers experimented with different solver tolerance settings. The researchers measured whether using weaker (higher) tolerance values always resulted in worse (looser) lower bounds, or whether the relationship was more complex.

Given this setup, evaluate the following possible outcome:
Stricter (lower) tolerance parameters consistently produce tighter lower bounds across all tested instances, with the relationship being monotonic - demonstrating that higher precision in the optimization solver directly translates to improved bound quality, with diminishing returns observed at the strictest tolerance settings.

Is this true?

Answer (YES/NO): NO